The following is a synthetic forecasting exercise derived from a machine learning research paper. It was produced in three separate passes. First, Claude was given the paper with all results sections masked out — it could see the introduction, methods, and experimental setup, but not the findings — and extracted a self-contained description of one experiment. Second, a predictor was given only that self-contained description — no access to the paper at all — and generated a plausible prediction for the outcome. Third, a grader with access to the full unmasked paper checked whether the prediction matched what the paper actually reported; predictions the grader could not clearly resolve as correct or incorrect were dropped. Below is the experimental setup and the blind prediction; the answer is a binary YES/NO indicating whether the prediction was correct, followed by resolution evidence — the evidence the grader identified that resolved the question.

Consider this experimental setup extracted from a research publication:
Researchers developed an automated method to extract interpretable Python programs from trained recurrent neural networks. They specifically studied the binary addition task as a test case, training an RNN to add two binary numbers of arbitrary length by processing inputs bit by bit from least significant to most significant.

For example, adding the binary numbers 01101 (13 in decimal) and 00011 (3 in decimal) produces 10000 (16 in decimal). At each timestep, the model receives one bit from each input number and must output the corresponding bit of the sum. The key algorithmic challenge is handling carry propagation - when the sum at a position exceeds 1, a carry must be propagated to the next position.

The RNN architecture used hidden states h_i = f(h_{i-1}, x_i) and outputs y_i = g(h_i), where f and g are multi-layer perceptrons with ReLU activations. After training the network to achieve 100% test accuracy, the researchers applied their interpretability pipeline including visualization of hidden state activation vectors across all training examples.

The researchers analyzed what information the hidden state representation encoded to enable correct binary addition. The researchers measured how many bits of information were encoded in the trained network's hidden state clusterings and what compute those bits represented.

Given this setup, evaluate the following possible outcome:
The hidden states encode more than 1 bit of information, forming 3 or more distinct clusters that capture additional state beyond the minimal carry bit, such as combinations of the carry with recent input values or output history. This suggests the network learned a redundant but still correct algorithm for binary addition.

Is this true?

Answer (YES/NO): YES